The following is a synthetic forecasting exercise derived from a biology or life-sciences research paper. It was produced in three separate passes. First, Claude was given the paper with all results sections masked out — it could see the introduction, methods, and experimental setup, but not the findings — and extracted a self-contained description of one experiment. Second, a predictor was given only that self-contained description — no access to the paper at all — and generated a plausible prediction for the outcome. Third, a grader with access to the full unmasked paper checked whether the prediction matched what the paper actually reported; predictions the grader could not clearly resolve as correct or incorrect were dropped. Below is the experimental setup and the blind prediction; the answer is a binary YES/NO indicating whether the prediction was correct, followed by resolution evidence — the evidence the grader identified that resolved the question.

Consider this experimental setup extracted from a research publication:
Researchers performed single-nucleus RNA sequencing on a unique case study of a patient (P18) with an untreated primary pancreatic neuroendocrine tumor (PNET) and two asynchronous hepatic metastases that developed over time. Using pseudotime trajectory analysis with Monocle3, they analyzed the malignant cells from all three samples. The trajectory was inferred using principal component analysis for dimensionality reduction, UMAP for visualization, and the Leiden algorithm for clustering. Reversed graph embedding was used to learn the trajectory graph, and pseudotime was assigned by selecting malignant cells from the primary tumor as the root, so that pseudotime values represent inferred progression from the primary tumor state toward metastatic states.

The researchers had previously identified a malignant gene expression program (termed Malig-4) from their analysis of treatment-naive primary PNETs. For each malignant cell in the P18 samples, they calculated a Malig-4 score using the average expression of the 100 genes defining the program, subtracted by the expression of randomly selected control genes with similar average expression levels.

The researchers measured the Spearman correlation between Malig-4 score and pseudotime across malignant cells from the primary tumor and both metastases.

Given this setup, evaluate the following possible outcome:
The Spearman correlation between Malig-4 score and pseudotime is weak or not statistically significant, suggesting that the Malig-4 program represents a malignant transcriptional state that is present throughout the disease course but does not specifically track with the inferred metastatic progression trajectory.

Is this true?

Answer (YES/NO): NO